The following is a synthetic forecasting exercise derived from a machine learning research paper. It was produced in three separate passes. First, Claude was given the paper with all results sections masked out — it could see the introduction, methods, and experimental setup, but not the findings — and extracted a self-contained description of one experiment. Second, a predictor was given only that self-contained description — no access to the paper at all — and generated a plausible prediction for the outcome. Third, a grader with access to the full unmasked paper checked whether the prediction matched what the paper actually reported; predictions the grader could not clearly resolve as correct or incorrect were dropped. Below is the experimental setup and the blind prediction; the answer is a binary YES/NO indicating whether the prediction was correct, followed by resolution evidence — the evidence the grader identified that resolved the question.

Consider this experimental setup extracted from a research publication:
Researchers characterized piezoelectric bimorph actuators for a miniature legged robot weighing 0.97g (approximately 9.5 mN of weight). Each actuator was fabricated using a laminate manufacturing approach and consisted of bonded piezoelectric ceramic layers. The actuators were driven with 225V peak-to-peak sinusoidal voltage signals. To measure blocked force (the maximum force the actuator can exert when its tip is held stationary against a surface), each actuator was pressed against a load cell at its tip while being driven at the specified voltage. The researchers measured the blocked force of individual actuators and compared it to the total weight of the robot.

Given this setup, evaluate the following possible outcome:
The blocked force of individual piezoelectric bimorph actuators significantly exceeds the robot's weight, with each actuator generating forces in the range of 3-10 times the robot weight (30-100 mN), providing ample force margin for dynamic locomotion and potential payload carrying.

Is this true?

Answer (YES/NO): NO